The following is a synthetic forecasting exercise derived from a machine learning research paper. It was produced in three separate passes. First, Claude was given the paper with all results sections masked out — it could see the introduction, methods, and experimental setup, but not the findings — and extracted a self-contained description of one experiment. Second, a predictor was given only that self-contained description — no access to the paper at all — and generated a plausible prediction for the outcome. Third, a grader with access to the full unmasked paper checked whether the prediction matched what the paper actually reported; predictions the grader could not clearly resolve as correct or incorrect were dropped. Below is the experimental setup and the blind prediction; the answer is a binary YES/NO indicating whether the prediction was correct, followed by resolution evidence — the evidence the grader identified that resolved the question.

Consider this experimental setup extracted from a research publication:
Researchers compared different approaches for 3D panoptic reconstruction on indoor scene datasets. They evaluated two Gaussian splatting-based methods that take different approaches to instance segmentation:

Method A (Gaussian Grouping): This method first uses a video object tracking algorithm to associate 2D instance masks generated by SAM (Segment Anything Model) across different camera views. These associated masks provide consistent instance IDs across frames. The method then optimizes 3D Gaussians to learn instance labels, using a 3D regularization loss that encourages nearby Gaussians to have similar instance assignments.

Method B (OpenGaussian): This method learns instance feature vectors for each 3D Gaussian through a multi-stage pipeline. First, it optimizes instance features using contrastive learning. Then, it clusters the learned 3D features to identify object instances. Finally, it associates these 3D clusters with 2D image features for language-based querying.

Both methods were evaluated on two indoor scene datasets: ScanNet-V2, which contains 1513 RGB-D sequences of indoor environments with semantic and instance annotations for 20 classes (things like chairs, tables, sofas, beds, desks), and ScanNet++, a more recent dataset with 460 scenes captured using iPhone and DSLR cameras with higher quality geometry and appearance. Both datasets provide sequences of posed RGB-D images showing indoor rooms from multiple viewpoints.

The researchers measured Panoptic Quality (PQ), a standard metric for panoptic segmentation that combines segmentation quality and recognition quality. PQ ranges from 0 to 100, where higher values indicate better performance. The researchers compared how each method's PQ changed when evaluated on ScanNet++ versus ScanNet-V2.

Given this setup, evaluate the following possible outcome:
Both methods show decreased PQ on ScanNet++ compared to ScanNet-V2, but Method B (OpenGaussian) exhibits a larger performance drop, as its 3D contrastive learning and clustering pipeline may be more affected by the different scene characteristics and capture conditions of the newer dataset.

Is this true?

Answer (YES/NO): NO